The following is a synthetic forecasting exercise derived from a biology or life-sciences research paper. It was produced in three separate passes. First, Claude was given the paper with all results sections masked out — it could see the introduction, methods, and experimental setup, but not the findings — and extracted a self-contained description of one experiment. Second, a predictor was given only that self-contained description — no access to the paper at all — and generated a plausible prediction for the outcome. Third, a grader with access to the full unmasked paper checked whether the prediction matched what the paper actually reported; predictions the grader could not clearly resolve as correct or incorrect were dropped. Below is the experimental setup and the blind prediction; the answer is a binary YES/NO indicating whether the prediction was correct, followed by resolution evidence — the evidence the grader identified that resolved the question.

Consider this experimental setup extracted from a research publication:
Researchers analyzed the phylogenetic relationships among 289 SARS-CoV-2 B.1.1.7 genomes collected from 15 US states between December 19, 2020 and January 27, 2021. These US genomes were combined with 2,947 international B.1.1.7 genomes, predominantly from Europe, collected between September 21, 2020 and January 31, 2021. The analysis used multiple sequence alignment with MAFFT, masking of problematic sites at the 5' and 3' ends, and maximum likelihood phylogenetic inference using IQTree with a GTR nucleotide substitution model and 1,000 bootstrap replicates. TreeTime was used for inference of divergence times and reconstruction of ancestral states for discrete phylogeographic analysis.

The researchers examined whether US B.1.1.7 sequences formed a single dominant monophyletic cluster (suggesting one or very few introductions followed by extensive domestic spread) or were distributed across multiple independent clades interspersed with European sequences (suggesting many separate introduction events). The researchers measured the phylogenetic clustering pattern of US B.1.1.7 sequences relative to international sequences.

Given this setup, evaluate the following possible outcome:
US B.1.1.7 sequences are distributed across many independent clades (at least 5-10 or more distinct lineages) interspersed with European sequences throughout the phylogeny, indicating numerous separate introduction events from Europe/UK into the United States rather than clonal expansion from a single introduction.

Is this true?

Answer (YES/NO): YES